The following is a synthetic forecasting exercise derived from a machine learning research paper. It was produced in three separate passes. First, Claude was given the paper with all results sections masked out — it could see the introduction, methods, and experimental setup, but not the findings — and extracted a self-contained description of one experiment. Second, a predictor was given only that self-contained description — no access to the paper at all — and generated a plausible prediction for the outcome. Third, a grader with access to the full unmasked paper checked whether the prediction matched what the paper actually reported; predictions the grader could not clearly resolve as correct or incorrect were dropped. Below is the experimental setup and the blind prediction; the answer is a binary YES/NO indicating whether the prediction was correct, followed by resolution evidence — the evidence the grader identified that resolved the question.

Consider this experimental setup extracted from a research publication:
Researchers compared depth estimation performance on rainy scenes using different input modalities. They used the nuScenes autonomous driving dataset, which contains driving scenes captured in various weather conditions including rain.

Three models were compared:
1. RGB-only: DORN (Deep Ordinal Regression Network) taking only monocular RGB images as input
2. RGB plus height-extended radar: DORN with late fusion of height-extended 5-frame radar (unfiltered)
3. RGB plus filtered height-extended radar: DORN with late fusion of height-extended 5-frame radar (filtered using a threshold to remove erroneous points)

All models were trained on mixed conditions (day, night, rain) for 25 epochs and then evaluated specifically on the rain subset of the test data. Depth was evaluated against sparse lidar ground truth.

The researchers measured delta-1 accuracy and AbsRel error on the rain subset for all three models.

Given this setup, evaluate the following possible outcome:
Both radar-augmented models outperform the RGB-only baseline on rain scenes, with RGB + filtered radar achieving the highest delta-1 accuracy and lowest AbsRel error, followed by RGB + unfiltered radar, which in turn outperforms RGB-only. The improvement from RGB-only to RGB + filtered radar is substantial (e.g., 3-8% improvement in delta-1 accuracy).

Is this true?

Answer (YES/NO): YES